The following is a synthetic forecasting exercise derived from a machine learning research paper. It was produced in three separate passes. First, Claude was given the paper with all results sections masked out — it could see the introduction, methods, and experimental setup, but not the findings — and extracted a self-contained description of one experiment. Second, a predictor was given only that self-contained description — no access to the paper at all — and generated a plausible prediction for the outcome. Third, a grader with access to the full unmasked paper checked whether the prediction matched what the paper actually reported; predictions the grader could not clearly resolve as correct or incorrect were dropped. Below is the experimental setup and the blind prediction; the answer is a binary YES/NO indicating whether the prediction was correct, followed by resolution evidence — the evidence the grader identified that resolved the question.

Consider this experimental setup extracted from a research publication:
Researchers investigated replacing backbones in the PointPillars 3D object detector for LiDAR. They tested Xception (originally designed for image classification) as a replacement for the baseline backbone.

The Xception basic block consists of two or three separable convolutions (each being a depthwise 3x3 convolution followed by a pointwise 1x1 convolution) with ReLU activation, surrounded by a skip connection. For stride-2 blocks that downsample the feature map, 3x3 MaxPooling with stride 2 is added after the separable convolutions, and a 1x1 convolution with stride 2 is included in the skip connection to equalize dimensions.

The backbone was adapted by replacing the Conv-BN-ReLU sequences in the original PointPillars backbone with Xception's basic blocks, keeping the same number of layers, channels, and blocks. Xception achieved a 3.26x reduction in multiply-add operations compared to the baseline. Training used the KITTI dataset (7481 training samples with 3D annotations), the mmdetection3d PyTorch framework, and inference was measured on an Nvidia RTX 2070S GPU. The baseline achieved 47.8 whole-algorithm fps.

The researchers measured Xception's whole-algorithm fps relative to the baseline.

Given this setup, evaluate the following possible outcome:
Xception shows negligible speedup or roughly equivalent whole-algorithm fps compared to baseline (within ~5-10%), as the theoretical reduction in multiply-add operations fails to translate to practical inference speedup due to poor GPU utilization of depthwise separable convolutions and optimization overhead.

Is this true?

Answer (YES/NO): YES